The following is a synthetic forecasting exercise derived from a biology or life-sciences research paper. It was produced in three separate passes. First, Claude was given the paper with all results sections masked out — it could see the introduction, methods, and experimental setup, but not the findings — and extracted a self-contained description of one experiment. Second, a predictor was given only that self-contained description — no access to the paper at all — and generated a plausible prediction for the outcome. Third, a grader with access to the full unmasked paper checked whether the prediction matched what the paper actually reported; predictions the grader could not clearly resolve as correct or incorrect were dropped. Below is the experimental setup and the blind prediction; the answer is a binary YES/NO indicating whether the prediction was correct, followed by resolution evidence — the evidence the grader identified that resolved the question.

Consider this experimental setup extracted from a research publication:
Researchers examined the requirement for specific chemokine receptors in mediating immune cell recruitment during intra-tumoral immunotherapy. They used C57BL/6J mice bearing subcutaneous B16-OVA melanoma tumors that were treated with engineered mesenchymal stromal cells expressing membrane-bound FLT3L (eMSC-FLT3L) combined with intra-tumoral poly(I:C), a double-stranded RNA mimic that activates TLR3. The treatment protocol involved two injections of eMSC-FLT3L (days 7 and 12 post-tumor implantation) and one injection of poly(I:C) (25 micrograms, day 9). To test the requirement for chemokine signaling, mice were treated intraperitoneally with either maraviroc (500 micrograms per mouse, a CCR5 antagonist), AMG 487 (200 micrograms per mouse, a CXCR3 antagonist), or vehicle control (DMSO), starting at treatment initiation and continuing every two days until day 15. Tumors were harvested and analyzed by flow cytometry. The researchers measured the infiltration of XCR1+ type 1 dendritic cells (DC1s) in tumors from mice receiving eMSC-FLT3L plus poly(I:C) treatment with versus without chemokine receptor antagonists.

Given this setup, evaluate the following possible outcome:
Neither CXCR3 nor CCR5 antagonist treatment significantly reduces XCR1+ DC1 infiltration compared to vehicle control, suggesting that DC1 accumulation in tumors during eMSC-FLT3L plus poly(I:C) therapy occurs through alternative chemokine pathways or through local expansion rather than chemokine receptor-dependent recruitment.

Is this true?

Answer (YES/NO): NO